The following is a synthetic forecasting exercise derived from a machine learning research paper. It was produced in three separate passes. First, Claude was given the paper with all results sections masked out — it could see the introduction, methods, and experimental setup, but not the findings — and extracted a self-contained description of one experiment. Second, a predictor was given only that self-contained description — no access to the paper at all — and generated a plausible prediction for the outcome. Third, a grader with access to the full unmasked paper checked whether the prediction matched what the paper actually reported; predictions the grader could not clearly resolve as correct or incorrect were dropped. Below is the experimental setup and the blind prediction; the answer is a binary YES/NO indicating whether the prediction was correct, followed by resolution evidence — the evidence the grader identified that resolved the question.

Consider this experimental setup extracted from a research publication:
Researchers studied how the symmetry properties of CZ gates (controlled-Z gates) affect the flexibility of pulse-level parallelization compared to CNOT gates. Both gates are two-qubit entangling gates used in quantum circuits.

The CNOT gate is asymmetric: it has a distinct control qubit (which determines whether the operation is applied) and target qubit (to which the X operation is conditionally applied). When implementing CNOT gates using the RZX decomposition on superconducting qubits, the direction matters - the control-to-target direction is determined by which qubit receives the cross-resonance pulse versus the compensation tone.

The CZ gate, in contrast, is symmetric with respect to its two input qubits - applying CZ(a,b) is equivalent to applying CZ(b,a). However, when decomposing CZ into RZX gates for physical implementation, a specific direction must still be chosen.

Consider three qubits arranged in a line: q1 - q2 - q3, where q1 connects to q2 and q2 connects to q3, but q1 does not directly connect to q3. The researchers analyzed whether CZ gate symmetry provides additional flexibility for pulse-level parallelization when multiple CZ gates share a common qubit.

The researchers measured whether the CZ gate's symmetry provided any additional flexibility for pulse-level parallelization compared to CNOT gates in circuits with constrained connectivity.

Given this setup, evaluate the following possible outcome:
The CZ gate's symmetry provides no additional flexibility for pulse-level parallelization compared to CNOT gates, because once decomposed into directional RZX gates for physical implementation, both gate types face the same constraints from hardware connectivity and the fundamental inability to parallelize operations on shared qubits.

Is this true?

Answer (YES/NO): NO